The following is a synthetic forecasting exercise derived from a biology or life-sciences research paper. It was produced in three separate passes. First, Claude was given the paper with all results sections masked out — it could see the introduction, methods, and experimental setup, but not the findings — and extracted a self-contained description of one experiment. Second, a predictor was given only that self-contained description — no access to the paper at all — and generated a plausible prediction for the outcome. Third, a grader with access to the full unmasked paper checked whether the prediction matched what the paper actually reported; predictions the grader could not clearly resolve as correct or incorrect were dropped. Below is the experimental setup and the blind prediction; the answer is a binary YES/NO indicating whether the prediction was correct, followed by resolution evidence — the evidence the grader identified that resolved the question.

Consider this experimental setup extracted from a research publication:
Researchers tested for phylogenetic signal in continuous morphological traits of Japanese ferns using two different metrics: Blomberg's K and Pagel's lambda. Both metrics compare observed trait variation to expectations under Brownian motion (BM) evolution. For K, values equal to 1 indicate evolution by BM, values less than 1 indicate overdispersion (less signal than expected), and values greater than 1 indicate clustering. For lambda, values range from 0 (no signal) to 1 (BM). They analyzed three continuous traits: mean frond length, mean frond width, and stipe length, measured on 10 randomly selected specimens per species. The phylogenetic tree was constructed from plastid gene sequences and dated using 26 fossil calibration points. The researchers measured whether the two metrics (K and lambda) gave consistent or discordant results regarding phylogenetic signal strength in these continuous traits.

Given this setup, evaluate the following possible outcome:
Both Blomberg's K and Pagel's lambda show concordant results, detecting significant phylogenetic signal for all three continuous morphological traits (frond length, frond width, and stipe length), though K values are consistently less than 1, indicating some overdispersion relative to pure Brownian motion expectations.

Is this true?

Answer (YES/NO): NO